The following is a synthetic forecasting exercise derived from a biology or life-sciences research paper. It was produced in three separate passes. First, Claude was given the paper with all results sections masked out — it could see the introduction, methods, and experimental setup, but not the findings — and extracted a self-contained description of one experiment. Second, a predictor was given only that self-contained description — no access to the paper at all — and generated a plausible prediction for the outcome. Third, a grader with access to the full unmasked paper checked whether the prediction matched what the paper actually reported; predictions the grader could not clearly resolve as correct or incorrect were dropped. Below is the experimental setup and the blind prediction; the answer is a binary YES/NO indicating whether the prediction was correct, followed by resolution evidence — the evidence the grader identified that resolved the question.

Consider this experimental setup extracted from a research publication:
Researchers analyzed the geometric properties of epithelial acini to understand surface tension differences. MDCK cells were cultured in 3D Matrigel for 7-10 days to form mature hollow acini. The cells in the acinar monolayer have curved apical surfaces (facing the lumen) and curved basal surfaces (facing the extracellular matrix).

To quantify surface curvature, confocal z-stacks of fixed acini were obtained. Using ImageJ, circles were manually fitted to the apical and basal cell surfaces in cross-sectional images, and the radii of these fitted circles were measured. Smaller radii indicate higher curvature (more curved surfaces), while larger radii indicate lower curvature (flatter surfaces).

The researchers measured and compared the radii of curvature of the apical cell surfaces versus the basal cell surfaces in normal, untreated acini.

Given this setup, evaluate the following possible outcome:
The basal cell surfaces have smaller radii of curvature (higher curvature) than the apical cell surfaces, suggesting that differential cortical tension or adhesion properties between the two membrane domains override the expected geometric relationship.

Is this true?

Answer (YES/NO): NO